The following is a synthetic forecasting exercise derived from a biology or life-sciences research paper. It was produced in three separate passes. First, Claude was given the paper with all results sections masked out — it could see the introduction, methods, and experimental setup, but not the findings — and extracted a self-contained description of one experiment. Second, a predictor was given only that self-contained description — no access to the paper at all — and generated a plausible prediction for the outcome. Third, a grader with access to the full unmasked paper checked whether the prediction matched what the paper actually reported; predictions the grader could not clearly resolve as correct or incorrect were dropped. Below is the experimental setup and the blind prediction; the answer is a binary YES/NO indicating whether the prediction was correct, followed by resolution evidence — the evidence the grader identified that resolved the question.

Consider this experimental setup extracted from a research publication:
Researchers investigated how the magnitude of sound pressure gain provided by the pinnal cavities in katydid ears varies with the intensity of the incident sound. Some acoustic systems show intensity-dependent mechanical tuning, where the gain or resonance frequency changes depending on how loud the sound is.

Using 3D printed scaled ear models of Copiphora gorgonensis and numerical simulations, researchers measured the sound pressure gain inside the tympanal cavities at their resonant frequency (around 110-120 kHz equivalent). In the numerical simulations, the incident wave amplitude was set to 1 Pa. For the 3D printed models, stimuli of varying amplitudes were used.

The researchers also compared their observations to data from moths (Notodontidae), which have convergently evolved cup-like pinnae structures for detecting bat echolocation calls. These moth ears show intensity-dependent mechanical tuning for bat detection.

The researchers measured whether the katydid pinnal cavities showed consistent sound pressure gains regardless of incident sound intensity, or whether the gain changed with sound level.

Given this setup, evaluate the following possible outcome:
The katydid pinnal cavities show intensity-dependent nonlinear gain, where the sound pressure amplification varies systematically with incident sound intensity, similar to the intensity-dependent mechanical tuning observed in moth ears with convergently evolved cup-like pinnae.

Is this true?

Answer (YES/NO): NO